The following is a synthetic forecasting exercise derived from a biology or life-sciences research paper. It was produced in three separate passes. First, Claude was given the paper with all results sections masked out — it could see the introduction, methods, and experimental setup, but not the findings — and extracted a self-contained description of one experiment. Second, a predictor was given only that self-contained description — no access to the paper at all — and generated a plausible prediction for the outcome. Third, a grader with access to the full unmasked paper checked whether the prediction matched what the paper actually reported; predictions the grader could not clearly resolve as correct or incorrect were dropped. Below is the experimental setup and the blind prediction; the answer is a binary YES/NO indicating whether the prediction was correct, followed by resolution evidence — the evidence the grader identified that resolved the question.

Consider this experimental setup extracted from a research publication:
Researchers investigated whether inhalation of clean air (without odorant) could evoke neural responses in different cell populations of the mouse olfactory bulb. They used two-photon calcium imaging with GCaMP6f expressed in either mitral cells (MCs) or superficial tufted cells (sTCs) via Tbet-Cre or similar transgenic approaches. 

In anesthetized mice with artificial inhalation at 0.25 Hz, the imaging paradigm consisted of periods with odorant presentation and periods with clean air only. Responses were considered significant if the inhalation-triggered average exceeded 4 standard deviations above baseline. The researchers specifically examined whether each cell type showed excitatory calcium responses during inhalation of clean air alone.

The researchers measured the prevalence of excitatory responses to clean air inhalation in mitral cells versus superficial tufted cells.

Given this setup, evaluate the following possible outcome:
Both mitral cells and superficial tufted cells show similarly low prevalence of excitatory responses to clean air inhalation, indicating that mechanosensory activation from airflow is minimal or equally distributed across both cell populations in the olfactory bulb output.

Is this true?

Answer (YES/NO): NO